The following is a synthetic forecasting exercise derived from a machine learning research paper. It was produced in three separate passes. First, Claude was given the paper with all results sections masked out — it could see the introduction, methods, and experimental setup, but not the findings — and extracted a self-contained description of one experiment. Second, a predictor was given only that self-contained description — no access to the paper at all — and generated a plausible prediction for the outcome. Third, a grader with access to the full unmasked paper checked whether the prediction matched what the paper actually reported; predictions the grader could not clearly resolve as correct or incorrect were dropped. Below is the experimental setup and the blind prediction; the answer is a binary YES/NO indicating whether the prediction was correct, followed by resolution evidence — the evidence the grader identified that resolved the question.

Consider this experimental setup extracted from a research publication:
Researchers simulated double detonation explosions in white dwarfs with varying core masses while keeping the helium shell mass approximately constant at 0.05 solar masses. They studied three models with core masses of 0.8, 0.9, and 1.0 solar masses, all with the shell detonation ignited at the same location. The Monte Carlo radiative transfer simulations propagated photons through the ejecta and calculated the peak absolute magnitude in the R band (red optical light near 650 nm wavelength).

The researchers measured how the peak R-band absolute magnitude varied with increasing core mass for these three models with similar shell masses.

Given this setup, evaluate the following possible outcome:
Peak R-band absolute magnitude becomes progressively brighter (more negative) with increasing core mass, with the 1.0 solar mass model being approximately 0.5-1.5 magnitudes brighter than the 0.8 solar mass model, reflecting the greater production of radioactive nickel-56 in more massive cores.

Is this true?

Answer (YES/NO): YES